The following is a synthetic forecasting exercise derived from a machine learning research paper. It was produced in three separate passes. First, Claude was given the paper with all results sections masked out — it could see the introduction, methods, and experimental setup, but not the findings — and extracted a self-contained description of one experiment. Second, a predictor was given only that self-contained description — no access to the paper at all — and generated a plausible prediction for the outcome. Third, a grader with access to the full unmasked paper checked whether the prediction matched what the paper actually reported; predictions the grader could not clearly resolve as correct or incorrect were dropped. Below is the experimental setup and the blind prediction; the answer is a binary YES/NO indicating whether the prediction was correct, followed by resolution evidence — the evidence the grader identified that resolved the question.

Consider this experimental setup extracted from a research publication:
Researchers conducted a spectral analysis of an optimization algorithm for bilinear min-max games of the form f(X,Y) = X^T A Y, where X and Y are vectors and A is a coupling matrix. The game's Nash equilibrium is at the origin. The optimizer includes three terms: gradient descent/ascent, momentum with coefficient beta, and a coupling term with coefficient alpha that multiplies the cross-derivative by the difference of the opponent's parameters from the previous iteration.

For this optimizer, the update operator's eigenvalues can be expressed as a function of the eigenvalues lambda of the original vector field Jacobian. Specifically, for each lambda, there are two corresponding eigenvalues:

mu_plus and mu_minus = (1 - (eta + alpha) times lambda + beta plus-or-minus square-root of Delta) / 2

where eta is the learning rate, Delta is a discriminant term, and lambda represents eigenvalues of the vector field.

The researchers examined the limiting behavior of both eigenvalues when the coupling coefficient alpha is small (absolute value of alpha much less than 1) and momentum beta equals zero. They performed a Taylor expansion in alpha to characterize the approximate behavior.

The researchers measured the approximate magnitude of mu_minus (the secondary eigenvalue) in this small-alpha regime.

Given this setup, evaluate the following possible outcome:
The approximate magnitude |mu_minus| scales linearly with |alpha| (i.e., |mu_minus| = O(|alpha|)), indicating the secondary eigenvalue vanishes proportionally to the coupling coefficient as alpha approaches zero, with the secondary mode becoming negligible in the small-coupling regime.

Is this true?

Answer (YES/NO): YES